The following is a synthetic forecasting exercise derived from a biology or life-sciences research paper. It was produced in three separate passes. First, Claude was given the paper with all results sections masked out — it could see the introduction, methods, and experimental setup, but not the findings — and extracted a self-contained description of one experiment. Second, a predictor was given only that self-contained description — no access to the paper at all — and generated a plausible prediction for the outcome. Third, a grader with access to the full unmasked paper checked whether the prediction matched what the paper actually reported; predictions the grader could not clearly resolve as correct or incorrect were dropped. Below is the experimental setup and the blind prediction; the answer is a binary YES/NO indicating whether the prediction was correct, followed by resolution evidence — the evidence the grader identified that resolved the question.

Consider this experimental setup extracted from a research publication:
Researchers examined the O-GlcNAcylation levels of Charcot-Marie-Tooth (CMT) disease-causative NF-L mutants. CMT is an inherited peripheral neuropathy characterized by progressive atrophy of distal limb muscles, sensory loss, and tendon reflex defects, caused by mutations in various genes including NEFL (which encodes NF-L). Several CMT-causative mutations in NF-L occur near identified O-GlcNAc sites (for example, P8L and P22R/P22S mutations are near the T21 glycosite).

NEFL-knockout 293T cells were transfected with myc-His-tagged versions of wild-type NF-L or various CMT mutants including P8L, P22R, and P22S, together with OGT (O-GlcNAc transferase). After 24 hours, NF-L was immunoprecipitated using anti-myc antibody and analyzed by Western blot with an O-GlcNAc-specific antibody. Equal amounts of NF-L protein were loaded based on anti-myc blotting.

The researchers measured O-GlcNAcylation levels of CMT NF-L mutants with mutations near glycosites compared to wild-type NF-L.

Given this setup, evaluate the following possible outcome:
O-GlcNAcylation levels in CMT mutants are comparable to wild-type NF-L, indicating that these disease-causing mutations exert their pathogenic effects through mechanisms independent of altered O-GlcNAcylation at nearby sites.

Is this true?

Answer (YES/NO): NO